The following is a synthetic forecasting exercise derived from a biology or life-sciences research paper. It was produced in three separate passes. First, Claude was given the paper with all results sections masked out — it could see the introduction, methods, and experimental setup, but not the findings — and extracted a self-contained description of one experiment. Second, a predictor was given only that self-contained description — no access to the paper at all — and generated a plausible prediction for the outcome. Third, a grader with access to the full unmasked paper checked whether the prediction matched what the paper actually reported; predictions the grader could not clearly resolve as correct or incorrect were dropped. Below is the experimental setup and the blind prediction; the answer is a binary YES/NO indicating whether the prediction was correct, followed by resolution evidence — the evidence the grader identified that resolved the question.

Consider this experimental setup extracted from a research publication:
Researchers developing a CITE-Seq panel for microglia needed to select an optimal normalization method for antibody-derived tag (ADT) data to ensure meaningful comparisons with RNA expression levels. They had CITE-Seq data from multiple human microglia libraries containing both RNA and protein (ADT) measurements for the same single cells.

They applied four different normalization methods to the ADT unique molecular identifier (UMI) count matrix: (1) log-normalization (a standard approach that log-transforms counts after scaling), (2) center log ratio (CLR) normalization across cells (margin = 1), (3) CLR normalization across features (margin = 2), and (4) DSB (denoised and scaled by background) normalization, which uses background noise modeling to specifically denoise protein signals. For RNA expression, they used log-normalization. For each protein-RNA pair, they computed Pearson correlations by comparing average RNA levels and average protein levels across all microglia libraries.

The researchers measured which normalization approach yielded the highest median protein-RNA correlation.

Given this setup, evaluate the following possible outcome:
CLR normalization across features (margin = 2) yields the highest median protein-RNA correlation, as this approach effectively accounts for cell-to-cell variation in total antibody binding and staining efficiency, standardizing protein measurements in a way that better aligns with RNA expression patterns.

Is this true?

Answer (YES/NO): NO